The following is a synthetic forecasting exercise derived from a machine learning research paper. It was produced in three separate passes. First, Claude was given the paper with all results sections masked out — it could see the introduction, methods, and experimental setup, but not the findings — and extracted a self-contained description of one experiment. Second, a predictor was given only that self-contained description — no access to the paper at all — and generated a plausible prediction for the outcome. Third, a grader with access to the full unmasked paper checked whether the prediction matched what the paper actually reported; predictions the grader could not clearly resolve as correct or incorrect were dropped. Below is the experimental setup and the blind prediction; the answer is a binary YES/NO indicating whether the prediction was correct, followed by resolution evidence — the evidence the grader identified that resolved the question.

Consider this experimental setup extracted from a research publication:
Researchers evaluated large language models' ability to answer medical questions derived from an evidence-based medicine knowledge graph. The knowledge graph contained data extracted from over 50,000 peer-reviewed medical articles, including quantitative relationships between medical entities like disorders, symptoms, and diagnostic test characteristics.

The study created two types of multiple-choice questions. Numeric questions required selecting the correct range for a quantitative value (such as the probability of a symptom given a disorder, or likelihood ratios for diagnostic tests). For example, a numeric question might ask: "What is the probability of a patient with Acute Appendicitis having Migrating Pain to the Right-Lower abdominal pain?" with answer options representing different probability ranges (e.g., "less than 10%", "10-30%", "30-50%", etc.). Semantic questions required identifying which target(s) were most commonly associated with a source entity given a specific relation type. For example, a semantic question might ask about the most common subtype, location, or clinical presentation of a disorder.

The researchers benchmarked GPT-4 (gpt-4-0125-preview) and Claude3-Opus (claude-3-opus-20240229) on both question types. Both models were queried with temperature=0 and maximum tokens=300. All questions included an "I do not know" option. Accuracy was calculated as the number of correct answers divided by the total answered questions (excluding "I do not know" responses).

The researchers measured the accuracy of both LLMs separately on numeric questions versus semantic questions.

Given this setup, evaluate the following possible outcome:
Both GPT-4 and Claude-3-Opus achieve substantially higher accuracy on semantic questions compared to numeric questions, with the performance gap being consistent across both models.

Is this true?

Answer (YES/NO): YES